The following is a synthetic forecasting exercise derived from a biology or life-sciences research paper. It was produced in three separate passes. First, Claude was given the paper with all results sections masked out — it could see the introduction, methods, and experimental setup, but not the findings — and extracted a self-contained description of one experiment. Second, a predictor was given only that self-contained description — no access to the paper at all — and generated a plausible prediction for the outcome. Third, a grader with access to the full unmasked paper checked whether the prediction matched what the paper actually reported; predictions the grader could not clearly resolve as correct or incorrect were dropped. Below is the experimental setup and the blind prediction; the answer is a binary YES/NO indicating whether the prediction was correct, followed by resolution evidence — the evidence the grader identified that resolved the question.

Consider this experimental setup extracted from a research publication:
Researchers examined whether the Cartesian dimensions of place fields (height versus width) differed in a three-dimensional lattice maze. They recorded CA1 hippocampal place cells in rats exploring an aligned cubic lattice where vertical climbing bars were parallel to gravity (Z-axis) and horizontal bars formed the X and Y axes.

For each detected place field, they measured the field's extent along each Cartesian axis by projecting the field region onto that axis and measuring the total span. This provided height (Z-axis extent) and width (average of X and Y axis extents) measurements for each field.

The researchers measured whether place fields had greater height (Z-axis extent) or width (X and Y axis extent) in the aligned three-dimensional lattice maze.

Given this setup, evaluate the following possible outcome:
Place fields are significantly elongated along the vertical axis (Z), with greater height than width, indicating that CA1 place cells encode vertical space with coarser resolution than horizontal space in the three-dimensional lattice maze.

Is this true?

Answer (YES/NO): YES